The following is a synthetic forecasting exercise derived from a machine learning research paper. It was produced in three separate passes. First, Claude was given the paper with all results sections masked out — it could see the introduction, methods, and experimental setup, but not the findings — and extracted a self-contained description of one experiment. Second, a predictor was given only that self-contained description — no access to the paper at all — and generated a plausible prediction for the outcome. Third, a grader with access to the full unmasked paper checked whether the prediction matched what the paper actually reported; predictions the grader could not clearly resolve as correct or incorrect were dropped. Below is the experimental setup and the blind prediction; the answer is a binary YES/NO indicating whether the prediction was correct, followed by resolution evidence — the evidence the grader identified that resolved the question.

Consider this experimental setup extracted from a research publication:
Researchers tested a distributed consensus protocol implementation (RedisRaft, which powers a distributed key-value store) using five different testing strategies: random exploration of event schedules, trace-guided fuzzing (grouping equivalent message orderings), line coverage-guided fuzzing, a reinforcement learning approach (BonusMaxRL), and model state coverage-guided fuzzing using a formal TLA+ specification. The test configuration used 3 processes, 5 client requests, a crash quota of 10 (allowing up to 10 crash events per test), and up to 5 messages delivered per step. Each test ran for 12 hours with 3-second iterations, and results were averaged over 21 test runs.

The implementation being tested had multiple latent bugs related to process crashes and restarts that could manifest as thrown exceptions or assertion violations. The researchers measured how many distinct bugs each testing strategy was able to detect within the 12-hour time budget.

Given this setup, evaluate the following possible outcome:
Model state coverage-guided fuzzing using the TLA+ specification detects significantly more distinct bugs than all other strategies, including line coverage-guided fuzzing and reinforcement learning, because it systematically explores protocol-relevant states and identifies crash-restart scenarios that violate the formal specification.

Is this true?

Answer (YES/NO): YES